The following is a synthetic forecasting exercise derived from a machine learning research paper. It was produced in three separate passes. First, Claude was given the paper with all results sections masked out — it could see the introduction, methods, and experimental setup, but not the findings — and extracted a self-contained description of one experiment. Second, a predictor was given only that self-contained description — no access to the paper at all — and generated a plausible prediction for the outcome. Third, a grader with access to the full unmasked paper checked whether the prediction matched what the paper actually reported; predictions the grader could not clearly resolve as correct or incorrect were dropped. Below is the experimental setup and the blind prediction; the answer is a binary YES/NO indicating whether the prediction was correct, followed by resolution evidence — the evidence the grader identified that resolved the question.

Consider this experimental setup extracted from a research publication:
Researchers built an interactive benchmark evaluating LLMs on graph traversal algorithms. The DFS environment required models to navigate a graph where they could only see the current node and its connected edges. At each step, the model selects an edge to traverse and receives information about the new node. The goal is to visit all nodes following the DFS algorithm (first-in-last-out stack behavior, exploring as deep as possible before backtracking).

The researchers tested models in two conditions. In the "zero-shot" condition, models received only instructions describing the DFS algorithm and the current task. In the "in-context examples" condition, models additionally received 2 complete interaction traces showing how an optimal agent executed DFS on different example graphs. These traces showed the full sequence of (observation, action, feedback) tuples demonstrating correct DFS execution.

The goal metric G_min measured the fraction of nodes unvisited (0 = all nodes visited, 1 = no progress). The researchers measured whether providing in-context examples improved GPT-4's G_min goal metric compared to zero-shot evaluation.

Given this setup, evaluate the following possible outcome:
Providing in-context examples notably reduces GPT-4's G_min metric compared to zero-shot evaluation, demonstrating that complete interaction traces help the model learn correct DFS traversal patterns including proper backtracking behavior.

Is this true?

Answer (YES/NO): NO